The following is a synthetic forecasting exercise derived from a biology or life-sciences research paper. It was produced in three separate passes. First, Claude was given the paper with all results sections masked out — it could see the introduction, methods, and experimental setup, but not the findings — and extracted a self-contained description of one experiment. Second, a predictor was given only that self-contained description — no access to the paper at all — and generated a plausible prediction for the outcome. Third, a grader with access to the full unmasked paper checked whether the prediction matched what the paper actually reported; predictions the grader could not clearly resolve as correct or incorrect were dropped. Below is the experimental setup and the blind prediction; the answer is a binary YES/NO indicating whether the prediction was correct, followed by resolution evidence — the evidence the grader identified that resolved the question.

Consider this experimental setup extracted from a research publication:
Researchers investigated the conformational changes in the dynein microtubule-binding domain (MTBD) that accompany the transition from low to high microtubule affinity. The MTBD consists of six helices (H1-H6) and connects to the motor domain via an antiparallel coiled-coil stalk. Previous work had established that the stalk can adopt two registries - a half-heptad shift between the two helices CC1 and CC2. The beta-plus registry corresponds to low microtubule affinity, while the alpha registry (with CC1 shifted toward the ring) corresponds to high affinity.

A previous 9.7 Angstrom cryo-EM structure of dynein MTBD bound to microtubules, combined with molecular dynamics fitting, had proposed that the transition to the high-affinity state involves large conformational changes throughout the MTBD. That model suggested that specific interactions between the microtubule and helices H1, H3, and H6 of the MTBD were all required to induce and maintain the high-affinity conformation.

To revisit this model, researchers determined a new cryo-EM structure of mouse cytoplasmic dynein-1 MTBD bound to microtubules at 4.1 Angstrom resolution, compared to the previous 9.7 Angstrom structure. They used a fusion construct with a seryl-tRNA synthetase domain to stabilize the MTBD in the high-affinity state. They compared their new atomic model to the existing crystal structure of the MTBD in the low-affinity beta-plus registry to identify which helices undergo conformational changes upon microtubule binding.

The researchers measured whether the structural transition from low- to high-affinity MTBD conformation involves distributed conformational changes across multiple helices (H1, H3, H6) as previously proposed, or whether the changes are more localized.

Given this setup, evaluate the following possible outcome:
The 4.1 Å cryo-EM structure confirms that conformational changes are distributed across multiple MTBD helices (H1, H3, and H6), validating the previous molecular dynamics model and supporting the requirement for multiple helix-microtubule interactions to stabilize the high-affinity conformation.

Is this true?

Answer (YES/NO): NO